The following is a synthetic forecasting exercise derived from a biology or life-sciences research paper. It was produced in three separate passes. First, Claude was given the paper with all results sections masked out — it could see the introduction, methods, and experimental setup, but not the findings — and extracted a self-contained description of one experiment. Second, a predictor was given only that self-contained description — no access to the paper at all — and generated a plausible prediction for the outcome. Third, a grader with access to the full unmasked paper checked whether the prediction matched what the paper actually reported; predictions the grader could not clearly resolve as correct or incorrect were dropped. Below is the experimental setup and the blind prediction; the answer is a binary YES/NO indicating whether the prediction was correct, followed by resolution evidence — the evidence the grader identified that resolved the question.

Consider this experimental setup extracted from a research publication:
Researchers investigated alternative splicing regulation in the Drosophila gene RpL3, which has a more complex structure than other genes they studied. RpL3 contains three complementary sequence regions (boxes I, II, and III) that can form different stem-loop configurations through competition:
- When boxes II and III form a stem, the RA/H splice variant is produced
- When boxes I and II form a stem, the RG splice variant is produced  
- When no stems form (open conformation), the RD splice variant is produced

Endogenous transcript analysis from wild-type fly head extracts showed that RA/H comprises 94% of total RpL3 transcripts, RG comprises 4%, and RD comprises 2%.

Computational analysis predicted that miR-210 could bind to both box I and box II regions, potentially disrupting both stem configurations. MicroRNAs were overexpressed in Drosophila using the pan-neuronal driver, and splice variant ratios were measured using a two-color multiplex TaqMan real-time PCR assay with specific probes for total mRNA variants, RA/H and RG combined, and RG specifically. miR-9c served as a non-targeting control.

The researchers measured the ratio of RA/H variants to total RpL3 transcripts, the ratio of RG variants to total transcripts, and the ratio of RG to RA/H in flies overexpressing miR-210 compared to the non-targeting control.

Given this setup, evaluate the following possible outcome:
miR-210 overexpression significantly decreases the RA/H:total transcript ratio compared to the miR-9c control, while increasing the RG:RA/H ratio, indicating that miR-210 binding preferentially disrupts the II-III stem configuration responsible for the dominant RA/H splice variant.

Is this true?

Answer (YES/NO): NO